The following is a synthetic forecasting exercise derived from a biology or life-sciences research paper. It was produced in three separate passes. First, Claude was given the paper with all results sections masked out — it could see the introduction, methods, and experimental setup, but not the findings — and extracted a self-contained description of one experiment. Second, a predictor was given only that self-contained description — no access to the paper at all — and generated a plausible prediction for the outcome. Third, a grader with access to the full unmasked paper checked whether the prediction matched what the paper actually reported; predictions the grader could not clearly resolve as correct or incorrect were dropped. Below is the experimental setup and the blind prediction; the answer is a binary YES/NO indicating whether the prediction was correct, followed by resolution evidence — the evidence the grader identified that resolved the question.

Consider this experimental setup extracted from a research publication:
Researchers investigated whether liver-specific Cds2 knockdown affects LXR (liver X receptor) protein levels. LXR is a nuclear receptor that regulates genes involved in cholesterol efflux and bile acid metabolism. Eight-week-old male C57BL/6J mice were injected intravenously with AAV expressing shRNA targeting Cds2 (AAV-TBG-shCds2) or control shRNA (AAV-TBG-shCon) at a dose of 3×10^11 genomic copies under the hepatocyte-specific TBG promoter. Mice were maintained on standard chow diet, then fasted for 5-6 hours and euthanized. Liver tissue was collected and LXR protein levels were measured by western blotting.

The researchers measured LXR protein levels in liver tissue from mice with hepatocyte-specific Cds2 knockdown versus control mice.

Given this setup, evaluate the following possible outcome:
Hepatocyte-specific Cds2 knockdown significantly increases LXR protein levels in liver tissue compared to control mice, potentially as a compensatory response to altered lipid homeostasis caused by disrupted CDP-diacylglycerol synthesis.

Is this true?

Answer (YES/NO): NO